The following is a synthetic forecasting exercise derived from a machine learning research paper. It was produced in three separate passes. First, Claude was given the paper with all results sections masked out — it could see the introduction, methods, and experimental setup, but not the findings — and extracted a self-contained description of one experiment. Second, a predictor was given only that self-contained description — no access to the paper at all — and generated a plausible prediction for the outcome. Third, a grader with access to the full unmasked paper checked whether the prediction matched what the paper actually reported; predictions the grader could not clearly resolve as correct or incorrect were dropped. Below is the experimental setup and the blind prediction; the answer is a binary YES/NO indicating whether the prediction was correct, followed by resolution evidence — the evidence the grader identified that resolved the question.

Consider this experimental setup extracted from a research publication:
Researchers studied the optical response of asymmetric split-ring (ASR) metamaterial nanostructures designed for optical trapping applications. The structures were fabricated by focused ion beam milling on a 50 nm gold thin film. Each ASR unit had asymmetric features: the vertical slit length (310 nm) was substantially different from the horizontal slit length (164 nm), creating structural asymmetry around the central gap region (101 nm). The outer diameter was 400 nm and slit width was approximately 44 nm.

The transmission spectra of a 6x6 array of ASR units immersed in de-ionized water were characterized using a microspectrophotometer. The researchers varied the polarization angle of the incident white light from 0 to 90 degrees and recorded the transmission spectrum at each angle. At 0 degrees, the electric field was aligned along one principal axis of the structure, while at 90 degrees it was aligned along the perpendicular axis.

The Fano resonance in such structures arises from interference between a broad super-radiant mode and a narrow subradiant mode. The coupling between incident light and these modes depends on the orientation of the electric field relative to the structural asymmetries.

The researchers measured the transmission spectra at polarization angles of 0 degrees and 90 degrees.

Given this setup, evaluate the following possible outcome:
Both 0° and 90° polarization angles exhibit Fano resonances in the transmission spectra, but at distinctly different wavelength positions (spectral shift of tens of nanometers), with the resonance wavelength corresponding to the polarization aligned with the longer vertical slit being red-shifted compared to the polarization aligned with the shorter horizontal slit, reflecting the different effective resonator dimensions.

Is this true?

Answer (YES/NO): NO